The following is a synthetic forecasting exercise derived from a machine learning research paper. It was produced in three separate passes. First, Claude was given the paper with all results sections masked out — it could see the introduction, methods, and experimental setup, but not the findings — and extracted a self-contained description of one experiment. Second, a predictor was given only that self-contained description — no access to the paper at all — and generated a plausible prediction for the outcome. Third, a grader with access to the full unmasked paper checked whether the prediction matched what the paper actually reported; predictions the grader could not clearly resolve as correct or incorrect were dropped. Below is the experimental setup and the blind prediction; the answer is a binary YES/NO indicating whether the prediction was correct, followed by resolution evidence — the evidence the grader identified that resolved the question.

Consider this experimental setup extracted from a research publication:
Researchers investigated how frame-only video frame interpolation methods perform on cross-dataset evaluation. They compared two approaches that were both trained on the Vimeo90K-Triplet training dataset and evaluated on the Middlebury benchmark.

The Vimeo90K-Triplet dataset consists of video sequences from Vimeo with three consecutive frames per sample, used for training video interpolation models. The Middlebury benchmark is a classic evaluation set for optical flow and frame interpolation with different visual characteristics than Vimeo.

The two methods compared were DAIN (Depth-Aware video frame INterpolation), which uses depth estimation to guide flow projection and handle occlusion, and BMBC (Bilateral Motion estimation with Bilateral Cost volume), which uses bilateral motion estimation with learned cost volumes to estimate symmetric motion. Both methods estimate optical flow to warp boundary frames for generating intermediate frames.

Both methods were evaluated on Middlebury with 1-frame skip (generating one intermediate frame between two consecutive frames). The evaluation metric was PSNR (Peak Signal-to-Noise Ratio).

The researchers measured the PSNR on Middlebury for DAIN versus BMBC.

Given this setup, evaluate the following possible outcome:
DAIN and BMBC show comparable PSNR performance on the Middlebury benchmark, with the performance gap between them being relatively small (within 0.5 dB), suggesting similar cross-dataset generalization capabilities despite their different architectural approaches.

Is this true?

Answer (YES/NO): YES